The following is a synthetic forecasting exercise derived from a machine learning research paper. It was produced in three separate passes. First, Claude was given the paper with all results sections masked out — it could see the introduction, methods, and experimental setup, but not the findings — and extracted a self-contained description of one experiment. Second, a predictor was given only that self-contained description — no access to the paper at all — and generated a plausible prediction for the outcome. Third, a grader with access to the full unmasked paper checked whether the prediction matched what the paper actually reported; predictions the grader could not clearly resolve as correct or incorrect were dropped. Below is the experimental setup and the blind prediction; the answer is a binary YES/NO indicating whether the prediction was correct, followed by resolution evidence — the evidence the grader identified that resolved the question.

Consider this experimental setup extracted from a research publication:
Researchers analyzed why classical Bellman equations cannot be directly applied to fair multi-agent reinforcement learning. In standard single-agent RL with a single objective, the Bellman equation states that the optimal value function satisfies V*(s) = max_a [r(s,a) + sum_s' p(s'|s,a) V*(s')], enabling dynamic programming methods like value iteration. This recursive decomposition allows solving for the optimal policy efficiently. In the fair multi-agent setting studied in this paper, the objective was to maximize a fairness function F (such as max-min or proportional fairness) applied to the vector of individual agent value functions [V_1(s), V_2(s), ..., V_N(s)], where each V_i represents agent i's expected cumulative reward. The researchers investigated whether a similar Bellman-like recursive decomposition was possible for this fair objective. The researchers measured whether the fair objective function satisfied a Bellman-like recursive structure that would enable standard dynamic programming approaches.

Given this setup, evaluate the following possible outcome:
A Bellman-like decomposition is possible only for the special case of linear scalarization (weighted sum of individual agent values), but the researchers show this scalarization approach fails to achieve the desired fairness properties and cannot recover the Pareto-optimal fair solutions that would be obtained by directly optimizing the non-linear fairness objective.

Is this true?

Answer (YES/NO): NO